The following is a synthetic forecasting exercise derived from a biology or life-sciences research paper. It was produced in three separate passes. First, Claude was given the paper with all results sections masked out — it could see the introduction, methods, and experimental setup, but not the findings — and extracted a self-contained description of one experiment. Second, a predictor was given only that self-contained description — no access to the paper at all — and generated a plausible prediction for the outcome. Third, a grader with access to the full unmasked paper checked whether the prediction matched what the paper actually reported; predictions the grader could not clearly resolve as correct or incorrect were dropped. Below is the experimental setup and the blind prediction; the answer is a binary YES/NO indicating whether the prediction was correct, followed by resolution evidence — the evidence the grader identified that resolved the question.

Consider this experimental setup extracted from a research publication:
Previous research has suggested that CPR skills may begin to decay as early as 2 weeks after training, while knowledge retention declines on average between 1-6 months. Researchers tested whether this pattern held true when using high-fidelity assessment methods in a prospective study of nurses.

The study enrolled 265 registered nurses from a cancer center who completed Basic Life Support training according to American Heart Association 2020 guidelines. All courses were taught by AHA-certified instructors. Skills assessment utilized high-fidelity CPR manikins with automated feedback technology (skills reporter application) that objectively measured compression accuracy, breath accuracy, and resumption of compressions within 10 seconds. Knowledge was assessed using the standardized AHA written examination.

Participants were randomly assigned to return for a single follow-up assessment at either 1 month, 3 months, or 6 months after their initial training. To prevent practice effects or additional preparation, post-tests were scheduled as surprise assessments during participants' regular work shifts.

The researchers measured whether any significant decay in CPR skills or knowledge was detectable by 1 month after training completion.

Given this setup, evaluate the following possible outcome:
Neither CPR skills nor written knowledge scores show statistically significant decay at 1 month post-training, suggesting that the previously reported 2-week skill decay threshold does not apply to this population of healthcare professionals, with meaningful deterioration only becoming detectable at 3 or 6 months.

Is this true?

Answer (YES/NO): NO